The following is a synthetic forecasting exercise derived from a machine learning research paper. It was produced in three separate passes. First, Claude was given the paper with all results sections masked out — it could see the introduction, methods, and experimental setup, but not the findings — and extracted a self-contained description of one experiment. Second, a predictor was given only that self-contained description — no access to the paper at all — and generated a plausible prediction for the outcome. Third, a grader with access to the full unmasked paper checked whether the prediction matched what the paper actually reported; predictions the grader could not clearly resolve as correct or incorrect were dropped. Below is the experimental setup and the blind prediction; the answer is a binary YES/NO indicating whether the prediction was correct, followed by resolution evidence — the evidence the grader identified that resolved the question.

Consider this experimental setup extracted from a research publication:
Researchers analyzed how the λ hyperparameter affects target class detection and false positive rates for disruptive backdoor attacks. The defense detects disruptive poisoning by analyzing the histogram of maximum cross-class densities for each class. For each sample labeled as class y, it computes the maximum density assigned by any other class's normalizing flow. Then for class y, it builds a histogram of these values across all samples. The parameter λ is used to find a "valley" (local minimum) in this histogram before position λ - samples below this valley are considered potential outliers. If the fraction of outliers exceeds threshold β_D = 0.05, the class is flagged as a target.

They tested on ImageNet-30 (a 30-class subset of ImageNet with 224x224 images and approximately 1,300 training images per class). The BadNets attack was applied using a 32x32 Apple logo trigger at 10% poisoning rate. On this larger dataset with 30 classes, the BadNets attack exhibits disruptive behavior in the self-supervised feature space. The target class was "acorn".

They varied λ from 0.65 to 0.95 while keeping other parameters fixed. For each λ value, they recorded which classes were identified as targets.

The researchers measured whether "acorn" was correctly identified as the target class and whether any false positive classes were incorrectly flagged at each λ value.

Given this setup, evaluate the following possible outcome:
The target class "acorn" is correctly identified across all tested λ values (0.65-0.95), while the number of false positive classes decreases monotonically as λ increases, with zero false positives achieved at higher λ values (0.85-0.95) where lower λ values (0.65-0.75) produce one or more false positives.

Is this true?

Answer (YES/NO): NO